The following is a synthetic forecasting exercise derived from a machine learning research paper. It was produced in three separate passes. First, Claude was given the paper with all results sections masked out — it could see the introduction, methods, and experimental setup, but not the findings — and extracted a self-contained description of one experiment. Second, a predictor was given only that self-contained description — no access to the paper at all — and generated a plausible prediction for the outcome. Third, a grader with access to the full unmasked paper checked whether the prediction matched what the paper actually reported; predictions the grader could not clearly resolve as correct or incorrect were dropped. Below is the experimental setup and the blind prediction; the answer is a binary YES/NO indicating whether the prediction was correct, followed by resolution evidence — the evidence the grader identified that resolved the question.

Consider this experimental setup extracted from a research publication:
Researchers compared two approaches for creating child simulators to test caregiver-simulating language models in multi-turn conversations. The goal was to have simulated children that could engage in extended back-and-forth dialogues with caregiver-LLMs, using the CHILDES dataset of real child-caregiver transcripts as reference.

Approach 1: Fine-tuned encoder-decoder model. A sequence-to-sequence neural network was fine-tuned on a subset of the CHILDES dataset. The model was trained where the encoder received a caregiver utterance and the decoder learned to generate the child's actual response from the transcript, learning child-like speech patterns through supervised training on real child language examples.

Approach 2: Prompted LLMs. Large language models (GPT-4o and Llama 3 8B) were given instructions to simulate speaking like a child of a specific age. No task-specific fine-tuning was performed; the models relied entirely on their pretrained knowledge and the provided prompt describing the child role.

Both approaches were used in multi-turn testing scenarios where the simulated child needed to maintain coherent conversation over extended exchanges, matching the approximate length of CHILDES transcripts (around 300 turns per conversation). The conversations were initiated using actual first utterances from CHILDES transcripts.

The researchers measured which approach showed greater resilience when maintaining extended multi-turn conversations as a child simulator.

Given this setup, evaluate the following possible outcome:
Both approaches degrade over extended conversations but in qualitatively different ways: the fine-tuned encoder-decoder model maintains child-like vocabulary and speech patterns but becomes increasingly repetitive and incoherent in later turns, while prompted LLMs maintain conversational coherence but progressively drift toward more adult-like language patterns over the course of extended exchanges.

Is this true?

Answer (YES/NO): NO